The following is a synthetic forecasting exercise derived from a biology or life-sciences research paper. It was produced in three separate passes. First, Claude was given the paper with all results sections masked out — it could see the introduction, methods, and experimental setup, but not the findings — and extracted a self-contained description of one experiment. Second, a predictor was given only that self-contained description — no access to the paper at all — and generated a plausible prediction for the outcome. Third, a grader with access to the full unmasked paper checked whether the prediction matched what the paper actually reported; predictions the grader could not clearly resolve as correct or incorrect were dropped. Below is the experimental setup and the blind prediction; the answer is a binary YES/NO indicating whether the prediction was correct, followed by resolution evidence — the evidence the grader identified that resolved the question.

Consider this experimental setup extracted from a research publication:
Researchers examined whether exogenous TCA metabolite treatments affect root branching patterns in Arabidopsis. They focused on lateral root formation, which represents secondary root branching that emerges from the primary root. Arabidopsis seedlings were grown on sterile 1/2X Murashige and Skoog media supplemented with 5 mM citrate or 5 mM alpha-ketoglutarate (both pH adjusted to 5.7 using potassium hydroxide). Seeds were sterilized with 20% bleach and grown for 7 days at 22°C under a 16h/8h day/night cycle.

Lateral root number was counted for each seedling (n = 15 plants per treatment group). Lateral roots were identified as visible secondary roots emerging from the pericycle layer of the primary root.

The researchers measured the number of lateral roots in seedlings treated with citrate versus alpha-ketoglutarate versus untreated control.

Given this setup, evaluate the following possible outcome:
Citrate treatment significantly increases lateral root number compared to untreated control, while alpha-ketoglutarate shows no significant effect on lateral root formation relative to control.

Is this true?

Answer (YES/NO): NO